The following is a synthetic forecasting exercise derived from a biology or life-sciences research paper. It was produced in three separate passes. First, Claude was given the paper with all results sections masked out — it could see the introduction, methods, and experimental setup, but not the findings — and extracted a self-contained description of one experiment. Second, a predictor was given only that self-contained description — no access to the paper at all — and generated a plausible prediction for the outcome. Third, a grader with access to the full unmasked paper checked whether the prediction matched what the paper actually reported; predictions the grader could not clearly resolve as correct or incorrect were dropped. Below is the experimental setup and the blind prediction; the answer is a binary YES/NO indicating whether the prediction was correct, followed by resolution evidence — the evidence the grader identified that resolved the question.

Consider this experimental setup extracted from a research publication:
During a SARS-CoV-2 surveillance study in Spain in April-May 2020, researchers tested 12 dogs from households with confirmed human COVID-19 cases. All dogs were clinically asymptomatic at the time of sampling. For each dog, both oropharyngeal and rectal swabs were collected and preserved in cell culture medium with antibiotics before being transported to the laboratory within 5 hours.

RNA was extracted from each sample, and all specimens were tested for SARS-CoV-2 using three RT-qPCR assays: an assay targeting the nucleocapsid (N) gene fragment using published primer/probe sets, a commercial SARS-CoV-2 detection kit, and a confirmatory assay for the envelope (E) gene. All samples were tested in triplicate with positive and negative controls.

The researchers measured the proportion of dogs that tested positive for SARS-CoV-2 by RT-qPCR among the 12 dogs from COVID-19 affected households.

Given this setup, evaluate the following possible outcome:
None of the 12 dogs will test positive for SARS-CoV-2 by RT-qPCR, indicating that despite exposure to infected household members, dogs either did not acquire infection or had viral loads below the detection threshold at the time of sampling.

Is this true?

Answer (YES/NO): YES